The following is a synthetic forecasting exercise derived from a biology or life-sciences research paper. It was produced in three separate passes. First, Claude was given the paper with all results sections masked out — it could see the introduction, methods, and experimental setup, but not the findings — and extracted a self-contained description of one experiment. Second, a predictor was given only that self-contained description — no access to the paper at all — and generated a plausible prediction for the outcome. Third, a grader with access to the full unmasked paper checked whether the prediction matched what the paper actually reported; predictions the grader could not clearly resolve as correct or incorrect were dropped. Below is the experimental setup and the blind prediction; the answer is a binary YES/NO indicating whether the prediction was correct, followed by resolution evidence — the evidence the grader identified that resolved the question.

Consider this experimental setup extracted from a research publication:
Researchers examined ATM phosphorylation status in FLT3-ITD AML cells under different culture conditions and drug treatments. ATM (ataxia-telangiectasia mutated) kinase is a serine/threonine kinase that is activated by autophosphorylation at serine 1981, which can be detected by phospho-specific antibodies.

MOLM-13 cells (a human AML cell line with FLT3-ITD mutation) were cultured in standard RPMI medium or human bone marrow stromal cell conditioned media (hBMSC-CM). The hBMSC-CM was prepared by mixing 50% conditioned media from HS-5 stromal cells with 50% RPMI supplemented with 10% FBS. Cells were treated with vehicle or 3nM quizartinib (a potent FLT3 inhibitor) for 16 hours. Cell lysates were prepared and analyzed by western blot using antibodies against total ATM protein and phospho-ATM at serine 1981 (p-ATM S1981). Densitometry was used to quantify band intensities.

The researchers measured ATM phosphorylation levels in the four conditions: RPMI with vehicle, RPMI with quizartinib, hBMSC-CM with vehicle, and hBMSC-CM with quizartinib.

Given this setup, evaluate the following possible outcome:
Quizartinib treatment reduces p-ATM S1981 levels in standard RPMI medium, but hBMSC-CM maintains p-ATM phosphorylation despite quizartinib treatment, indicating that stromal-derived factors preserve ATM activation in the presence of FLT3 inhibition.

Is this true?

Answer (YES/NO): YES